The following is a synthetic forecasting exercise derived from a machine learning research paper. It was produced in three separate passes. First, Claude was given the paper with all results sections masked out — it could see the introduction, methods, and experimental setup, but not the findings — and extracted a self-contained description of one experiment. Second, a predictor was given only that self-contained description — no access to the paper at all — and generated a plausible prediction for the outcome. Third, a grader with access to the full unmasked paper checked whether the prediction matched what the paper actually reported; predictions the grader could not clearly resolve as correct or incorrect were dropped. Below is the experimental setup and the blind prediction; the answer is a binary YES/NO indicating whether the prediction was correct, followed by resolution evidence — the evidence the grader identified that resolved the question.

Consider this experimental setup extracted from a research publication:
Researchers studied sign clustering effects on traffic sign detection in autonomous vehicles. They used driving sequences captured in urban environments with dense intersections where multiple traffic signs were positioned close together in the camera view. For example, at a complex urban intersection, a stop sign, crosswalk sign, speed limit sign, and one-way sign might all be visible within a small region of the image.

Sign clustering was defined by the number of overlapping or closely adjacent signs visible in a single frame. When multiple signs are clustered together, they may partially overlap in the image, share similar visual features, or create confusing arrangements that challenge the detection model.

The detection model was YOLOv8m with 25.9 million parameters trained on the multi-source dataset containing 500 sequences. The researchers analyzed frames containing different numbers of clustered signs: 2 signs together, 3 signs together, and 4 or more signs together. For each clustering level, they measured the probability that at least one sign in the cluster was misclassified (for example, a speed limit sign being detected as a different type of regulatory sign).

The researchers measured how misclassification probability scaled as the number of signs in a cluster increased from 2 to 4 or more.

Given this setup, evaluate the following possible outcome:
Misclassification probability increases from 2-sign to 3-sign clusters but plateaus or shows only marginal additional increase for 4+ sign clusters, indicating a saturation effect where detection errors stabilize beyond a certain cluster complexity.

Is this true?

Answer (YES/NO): NO